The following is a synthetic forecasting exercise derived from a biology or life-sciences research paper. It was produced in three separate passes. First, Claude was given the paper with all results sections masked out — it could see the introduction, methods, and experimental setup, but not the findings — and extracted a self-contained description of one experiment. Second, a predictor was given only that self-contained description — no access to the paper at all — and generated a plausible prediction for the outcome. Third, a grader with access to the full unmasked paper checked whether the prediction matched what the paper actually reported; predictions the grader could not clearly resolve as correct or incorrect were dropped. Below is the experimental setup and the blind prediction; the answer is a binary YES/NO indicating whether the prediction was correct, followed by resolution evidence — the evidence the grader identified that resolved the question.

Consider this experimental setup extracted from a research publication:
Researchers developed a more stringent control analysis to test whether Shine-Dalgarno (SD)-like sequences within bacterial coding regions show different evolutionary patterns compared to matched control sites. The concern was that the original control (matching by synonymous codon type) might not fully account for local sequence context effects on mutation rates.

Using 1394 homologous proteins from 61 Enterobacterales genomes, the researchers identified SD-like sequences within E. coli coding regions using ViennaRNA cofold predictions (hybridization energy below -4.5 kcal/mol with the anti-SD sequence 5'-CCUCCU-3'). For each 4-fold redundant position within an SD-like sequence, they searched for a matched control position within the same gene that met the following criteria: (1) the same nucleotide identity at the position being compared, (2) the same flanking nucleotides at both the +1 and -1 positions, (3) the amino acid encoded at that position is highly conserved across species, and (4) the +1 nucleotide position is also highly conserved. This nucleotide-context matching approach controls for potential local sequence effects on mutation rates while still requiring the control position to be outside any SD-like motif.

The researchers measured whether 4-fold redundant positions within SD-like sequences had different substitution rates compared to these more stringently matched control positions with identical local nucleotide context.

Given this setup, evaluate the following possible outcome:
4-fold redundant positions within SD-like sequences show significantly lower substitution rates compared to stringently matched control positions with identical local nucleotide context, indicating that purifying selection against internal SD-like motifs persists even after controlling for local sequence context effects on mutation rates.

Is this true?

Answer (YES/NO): NO